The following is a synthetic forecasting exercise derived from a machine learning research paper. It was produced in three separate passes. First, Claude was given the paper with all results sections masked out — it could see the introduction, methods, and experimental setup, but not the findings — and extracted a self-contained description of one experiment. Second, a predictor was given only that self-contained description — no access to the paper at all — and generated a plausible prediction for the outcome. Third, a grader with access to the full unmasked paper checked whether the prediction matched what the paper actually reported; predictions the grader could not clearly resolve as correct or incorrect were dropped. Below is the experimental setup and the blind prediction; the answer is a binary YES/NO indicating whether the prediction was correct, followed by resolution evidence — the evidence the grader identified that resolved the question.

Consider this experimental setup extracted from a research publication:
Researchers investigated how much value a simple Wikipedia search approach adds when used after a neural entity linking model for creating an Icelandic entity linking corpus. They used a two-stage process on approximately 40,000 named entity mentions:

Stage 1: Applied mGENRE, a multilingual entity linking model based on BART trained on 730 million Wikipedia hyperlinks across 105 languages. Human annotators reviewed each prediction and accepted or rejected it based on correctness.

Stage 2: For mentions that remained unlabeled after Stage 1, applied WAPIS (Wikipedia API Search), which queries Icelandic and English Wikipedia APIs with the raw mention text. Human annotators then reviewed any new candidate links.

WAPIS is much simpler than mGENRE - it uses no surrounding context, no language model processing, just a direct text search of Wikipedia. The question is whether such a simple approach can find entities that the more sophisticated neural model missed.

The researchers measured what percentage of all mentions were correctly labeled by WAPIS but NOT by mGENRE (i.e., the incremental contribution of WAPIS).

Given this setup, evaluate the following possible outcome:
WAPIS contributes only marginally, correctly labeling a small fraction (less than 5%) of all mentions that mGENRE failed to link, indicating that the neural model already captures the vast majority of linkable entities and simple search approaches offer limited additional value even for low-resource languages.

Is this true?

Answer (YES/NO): NO